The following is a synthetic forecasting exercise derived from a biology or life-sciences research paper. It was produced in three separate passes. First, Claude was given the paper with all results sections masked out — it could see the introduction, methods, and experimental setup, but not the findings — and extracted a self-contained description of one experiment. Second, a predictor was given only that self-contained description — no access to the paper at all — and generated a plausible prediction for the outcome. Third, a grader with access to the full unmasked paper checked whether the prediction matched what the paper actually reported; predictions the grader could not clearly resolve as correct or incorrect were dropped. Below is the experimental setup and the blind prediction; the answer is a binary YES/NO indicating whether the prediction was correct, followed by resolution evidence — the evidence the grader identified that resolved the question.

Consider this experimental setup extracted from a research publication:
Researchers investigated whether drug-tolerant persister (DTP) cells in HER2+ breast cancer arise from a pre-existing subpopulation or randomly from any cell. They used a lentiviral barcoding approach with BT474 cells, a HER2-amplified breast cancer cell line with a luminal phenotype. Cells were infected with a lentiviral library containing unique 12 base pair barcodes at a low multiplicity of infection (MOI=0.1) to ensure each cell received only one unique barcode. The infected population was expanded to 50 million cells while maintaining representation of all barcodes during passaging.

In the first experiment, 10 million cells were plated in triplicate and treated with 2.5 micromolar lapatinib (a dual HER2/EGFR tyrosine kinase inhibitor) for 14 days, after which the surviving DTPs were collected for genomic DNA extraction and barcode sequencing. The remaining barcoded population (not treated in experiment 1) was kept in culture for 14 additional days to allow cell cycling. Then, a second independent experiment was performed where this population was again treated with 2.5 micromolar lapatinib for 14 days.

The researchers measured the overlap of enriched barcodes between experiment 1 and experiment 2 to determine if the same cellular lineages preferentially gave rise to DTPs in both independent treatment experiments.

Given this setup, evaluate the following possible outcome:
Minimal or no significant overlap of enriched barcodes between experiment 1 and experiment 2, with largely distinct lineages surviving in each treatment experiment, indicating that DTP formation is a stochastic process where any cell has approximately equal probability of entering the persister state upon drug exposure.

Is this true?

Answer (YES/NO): YES